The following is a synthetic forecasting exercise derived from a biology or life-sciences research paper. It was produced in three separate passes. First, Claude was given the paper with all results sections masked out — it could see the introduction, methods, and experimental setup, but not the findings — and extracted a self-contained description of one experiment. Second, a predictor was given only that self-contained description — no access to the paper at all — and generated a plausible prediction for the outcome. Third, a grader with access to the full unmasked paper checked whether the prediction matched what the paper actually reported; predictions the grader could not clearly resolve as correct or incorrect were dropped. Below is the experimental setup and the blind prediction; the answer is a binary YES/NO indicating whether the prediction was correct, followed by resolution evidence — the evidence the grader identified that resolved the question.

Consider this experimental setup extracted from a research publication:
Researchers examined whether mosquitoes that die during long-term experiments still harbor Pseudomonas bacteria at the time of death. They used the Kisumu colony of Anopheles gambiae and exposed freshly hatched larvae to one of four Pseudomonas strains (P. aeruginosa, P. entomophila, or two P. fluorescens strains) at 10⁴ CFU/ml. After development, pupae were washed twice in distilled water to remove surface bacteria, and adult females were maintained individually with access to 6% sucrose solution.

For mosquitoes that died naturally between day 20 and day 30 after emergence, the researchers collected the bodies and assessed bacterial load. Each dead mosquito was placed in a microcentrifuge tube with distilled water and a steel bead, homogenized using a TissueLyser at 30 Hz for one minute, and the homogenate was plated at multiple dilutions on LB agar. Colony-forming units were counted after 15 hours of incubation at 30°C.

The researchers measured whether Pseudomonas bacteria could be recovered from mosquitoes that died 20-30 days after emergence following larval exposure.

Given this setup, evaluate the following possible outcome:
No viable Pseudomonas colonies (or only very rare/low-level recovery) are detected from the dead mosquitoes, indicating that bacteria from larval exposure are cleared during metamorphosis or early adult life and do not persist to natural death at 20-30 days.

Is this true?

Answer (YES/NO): NO